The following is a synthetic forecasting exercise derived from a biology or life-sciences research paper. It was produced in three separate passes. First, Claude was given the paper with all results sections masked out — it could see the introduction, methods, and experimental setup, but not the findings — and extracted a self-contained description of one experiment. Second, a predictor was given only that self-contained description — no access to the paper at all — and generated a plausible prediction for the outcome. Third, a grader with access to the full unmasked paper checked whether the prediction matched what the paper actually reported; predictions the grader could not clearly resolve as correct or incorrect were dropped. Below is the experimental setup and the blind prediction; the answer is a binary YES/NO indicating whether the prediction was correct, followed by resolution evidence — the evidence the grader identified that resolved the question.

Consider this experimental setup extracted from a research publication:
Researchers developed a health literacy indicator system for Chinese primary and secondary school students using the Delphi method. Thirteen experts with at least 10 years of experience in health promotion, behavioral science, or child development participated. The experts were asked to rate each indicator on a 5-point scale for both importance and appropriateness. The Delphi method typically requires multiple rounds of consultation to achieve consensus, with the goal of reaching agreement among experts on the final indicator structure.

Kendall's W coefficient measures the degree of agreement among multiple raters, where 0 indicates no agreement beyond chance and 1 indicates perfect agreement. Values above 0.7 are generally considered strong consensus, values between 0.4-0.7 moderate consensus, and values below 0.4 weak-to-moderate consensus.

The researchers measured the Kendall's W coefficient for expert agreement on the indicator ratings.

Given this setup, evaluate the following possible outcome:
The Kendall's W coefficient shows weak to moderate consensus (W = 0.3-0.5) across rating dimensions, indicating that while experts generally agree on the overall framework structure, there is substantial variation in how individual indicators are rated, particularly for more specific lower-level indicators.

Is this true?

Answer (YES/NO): YES